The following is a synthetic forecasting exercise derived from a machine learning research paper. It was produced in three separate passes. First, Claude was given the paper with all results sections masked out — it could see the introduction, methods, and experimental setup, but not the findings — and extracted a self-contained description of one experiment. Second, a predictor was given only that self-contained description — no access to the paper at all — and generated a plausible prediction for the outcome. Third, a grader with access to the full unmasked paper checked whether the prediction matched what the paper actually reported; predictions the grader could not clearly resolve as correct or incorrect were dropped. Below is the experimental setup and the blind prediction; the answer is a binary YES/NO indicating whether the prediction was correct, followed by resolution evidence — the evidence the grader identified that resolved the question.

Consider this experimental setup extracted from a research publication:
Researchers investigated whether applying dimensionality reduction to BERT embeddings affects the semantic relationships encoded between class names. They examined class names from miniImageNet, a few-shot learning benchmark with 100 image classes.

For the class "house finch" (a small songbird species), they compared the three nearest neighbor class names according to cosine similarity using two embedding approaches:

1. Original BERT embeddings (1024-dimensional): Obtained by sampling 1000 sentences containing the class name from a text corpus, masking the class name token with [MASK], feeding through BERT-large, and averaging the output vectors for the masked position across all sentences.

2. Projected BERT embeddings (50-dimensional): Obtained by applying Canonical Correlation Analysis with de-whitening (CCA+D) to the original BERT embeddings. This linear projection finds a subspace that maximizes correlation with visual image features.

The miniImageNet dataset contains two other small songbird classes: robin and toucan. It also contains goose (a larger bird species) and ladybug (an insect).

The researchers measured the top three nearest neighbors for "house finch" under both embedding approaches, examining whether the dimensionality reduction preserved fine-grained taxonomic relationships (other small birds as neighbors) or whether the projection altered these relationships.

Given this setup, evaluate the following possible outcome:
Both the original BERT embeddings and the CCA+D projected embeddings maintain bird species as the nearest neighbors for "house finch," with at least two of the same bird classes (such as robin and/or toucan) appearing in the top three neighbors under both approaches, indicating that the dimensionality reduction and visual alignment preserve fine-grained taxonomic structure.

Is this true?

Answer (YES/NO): NO